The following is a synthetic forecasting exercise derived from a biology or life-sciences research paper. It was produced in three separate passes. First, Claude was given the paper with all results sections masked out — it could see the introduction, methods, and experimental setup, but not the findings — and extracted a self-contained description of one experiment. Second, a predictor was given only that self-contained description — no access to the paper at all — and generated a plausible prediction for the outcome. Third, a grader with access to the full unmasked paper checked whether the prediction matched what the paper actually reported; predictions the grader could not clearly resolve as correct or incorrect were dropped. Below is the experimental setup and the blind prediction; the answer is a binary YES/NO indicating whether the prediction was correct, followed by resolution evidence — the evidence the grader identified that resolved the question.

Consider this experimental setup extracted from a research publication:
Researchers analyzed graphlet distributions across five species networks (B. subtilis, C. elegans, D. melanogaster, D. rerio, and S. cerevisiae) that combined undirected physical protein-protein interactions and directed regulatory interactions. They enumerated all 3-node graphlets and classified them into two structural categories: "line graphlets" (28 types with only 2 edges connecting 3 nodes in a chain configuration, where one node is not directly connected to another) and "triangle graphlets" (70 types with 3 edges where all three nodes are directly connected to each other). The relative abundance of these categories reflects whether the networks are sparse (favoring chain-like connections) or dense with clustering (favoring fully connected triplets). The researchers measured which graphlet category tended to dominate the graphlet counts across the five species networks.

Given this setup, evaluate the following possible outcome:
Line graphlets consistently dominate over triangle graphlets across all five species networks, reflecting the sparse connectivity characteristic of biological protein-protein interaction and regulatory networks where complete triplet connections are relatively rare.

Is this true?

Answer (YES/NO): YES